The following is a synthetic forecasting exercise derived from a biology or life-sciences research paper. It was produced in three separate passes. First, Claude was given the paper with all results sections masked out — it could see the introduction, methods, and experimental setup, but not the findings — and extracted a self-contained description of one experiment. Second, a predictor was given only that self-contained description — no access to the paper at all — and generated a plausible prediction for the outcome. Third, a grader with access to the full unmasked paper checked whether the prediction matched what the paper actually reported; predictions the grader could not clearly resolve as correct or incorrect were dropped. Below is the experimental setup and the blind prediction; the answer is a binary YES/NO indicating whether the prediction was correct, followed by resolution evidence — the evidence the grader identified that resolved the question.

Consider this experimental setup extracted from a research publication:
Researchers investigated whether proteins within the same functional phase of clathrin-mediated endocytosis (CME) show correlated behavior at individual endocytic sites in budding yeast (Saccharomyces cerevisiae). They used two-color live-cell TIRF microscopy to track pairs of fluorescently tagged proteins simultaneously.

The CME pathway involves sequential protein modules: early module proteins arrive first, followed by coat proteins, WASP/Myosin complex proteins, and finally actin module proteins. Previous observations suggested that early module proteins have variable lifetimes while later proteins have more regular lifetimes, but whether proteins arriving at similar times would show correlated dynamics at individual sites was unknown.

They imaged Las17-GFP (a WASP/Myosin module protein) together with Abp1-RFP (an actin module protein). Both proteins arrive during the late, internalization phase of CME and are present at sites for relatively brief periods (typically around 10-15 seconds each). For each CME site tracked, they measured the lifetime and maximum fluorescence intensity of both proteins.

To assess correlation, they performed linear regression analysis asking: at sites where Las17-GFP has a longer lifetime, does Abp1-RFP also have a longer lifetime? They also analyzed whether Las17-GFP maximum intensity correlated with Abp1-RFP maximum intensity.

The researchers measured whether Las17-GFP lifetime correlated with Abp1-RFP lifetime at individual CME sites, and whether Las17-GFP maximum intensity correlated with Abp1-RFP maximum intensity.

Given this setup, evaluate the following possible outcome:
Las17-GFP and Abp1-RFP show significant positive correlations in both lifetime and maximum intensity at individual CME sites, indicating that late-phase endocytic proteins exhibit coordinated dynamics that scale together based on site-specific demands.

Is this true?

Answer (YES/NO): NO